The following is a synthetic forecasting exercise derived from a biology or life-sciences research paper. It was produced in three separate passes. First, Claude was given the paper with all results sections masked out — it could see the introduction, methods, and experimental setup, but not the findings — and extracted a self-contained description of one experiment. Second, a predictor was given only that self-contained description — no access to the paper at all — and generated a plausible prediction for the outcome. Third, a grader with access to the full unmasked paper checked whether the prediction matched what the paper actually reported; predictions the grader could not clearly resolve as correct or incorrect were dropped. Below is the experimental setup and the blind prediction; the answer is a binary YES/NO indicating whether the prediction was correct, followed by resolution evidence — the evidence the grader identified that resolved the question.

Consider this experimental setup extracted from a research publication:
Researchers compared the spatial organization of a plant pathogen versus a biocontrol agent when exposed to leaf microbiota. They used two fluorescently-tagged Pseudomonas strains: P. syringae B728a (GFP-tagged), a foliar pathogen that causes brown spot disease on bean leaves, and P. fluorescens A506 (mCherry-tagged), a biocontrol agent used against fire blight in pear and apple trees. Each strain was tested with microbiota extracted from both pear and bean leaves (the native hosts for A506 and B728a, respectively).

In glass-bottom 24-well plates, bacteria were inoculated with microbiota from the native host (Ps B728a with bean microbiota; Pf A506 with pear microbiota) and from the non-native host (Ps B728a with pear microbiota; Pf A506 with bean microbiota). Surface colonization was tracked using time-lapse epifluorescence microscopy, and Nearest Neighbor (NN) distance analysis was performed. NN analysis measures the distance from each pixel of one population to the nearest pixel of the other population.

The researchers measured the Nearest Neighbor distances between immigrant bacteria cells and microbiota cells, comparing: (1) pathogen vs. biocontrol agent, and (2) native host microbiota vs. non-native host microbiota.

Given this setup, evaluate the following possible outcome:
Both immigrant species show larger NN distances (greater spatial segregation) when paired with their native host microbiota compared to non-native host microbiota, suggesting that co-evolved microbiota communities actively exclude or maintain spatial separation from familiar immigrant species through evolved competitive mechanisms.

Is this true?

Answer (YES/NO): NO